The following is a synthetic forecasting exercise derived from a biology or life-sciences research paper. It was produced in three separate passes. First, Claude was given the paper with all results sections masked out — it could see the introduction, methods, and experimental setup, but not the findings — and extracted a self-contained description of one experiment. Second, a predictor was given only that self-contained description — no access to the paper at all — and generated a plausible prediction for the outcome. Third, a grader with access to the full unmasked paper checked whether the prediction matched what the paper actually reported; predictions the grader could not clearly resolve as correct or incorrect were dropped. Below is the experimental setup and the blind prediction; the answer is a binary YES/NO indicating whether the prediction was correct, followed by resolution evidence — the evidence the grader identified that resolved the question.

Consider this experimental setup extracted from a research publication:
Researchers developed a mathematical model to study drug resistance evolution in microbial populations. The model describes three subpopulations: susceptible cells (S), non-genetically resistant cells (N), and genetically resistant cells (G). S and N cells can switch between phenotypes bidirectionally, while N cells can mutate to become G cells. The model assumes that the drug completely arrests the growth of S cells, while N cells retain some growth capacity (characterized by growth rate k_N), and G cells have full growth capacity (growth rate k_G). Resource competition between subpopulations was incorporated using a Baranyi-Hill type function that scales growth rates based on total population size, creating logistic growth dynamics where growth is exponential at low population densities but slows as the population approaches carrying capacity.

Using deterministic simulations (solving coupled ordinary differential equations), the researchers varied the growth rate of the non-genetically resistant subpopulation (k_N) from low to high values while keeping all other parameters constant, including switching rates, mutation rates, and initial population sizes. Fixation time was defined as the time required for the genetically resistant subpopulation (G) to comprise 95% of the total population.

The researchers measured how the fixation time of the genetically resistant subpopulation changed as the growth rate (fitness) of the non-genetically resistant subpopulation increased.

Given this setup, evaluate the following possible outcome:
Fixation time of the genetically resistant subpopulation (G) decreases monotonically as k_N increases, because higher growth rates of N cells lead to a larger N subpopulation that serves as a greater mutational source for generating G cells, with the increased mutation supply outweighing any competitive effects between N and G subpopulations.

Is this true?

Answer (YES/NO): NO